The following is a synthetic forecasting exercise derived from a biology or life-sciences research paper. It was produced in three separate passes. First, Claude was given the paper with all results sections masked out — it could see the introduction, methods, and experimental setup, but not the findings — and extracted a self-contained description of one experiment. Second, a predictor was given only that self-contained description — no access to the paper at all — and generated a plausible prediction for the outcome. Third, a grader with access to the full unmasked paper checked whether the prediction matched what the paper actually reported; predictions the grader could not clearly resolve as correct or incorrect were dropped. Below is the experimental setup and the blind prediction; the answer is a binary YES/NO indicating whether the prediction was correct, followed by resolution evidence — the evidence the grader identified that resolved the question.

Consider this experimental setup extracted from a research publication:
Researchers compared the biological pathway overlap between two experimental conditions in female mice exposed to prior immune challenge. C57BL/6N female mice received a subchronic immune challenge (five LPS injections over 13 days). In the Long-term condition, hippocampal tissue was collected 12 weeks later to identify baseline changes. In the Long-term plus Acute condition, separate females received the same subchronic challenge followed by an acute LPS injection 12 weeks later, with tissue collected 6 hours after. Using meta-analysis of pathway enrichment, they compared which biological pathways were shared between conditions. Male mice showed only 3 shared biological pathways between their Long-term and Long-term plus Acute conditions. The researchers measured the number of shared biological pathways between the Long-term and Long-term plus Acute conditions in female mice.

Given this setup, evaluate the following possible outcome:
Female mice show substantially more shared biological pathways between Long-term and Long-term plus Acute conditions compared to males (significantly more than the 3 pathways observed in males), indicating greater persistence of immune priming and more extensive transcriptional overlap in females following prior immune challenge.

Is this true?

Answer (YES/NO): YES